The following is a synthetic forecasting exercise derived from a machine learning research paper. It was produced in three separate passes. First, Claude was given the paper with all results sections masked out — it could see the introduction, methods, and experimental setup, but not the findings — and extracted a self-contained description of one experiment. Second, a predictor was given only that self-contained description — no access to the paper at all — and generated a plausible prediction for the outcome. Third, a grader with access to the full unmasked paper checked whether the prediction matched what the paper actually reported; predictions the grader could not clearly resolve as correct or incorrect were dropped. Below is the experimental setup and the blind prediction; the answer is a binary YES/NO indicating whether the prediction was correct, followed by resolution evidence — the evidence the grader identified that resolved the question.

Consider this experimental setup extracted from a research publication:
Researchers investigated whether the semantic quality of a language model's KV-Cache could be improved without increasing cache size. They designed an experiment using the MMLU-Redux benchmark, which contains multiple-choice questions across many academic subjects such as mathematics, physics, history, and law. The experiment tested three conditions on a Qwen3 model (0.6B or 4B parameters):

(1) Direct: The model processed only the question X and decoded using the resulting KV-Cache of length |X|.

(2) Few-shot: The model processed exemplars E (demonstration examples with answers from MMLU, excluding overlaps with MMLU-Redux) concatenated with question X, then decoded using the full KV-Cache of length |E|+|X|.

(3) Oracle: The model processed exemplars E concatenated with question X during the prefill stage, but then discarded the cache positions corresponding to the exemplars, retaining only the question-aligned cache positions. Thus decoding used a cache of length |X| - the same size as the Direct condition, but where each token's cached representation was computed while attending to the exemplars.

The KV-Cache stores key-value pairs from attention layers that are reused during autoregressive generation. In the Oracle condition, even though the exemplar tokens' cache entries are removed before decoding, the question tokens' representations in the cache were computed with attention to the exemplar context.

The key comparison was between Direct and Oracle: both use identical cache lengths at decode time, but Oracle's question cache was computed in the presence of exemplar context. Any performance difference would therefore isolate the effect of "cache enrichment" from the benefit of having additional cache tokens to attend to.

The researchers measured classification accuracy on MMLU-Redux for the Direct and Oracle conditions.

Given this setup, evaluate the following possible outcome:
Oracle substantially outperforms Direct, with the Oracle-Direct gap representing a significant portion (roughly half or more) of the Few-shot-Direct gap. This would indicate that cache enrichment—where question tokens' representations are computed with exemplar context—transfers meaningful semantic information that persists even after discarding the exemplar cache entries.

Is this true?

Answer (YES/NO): YES